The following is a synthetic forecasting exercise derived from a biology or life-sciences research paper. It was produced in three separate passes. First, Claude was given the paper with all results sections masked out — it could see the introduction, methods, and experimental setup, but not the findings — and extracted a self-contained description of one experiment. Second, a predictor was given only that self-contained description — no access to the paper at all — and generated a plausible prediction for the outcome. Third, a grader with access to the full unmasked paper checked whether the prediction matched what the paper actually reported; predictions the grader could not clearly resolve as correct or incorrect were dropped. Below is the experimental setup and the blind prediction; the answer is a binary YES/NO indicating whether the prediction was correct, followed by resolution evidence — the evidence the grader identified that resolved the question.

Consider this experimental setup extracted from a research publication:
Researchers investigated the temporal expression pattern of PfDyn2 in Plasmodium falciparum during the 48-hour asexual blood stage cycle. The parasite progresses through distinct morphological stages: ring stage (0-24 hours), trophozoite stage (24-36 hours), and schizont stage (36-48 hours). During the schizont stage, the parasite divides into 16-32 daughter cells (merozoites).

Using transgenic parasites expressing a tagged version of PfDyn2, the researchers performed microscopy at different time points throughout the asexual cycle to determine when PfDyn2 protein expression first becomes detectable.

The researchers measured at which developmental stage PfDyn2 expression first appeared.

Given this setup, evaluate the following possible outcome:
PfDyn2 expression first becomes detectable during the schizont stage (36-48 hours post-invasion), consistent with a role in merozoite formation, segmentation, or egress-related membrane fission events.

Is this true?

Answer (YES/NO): YES